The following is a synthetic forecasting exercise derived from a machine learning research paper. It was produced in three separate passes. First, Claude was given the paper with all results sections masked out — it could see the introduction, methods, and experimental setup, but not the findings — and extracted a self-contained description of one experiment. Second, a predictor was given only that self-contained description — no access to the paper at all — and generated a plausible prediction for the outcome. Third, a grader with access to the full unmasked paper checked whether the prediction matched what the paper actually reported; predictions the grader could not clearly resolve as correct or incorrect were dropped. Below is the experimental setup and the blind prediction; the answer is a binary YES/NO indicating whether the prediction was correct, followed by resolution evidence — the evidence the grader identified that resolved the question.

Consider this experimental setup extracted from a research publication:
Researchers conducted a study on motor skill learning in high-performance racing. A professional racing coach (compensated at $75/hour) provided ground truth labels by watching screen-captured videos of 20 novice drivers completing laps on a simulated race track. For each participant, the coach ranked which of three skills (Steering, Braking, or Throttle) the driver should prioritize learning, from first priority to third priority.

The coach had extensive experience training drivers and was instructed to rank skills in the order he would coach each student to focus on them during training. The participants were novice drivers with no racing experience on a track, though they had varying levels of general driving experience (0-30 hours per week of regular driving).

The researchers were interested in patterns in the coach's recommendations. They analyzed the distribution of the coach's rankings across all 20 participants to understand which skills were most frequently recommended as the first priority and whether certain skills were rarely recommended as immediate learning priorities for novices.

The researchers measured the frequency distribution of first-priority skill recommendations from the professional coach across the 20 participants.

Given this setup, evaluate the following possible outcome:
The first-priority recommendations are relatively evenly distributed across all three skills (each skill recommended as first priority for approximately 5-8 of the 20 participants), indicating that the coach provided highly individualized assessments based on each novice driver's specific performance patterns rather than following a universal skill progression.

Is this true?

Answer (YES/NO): NO